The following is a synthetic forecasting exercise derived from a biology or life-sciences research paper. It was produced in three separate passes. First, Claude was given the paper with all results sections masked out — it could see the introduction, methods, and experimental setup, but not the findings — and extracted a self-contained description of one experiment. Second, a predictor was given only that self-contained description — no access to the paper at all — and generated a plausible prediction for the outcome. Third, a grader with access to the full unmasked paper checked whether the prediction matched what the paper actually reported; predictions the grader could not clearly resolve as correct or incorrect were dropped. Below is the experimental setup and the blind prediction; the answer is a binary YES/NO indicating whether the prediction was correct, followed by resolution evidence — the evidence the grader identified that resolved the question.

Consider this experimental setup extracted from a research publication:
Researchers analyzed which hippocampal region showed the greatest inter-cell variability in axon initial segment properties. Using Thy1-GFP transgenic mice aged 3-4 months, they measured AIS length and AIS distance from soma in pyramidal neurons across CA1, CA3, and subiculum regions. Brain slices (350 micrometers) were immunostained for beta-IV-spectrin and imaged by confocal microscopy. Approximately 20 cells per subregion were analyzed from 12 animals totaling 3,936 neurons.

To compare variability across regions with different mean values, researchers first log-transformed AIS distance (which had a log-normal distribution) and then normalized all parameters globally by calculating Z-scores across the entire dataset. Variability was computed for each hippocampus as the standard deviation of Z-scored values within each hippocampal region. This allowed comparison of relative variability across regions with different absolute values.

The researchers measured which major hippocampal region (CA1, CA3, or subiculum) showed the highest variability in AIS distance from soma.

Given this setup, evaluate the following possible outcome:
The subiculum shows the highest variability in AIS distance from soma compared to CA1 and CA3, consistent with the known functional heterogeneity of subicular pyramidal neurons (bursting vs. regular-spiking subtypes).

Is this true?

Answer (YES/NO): NO